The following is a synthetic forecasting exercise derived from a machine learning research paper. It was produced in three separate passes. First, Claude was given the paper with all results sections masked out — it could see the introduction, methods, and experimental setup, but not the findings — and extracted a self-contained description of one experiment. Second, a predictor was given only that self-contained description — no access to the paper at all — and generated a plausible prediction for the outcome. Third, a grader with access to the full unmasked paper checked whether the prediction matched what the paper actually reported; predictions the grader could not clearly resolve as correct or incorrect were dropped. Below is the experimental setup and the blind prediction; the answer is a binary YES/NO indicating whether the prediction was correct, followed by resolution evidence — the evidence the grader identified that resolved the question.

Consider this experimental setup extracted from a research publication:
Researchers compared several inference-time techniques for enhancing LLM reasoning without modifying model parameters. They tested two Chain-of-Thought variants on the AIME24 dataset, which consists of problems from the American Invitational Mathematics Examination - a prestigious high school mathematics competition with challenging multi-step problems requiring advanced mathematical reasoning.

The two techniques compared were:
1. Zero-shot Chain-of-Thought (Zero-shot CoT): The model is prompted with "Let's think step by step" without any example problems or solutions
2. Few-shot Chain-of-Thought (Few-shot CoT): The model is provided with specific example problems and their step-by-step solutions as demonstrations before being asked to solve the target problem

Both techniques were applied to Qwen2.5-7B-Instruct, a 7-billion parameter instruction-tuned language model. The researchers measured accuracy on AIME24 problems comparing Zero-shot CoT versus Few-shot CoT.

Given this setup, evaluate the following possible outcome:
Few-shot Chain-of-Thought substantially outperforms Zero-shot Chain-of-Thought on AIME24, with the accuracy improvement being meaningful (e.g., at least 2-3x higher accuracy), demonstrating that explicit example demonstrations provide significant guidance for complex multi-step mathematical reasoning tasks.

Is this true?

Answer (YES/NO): NO